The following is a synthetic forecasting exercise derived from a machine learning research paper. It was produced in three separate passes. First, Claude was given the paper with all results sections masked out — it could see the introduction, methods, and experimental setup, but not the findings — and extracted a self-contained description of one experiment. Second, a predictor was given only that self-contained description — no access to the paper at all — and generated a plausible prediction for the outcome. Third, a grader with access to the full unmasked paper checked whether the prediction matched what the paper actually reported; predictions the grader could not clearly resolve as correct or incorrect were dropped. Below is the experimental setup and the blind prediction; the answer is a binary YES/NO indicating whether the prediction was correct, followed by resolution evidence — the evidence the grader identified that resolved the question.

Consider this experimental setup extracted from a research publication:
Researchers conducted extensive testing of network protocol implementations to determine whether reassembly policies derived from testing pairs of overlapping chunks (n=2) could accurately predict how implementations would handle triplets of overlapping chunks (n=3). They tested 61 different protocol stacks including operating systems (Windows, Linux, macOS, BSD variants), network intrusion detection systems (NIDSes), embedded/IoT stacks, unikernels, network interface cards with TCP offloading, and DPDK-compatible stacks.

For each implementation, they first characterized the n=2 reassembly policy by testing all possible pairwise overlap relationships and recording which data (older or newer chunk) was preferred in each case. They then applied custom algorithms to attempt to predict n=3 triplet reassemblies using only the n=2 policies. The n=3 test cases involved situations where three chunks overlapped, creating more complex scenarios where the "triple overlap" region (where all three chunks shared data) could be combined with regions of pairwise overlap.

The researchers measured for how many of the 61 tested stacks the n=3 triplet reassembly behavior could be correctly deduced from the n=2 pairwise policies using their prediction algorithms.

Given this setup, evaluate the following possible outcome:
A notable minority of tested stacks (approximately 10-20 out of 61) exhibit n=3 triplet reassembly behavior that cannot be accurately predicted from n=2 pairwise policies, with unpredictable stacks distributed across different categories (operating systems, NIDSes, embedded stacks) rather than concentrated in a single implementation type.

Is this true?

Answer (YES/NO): NO